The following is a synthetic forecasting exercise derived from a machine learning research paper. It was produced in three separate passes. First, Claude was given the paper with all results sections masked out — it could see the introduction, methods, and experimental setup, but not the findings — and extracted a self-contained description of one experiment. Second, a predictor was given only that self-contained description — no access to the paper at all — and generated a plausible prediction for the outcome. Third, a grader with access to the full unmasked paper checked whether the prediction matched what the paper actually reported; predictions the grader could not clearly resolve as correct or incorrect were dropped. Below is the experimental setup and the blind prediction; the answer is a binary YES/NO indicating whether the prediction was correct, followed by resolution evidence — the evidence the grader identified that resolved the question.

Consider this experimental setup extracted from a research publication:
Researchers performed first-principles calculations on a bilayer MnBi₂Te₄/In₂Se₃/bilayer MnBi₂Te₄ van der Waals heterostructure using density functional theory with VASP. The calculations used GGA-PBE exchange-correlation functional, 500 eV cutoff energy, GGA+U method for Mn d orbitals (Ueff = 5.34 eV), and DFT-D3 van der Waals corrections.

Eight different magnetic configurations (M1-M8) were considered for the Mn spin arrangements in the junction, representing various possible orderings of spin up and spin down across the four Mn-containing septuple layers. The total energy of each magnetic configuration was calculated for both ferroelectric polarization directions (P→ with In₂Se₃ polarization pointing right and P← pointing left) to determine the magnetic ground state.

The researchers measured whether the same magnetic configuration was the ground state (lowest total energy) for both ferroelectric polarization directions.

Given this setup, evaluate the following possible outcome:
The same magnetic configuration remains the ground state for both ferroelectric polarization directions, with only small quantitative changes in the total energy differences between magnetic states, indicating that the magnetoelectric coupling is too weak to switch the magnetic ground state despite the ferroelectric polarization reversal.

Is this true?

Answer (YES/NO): YES